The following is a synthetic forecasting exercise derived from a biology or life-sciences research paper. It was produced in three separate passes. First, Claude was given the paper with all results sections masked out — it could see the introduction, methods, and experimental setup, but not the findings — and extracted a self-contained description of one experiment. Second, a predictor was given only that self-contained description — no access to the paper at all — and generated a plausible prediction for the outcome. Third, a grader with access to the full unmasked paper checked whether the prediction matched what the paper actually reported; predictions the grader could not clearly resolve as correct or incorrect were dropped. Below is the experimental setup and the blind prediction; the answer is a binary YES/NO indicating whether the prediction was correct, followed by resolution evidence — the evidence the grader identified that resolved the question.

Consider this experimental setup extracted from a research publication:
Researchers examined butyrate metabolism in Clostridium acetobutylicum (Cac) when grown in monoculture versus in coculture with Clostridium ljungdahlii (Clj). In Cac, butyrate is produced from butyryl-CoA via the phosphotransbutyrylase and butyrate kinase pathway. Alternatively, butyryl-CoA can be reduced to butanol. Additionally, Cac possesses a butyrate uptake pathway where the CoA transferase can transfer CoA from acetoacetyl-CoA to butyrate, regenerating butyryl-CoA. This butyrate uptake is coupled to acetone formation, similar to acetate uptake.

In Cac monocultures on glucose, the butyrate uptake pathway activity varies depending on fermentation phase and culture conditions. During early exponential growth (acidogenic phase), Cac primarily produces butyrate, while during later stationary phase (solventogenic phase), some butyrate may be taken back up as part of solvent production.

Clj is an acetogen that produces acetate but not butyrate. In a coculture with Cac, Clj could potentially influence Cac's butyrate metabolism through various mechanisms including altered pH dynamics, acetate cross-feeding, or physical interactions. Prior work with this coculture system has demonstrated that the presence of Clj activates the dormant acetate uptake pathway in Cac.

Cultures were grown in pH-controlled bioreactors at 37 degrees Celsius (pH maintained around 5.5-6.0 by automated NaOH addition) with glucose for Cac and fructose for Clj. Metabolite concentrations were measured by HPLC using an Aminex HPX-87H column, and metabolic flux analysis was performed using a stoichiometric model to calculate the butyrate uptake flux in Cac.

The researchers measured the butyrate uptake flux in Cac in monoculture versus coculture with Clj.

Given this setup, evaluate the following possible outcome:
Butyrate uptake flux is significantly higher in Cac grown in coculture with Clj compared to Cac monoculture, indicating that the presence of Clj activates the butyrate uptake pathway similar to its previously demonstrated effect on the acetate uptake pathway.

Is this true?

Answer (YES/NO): NO